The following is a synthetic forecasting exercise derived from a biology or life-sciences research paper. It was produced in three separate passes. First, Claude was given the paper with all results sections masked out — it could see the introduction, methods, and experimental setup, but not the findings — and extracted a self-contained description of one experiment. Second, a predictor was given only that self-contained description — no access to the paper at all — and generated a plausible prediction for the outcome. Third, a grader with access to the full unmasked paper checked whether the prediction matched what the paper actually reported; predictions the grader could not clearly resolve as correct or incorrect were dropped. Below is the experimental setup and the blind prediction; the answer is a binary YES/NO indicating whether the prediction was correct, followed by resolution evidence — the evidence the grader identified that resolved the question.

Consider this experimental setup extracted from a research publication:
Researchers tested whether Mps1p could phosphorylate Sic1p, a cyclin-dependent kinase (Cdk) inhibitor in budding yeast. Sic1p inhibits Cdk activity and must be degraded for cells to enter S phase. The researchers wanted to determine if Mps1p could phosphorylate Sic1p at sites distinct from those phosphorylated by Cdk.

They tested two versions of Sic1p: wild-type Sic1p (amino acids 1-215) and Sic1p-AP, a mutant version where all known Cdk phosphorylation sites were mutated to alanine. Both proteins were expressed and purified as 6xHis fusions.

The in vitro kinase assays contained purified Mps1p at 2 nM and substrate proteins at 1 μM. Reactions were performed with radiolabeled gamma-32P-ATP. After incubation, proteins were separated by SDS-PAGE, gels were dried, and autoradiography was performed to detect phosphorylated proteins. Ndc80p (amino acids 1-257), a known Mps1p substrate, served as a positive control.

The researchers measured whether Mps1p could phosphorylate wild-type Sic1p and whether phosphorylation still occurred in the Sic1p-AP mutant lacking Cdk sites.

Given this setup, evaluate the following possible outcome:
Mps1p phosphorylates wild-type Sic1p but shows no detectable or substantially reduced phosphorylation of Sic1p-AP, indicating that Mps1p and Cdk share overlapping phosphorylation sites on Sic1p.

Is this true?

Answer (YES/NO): NO